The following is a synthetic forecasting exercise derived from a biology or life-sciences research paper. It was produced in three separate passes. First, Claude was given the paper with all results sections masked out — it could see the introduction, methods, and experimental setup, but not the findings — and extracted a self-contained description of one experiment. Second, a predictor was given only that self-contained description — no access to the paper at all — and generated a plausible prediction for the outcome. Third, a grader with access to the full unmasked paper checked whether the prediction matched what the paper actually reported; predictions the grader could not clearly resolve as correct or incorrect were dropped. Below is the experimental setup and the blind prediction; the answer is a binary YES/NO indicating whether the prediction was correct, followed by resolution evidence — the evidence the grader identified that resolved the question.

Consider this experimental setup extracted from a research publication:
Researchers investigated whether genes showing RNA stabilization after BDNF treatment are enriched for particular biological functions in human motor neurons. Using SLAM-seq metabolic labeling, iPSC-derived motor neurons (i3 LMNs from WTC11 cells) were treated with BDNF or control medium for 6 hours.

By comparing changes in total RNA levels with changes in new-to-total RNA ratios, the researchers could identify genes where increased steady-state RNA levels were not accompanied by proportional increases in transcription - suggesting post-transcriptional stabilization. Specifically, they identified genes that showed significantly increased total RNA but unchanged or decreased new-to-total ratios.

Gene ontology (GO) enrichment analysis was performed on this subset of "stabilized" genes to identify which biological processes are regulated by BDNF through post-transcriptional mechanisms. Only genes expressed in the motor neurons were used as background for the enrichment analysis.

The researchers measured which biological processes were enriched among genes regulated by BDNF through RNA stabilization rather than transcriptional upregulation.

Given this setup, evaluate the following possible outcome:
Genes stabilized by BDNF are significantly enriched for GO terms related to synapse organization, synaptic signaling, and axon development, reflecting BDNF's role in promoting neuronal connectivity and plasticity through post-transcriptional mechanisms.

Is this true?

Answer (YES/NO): NO